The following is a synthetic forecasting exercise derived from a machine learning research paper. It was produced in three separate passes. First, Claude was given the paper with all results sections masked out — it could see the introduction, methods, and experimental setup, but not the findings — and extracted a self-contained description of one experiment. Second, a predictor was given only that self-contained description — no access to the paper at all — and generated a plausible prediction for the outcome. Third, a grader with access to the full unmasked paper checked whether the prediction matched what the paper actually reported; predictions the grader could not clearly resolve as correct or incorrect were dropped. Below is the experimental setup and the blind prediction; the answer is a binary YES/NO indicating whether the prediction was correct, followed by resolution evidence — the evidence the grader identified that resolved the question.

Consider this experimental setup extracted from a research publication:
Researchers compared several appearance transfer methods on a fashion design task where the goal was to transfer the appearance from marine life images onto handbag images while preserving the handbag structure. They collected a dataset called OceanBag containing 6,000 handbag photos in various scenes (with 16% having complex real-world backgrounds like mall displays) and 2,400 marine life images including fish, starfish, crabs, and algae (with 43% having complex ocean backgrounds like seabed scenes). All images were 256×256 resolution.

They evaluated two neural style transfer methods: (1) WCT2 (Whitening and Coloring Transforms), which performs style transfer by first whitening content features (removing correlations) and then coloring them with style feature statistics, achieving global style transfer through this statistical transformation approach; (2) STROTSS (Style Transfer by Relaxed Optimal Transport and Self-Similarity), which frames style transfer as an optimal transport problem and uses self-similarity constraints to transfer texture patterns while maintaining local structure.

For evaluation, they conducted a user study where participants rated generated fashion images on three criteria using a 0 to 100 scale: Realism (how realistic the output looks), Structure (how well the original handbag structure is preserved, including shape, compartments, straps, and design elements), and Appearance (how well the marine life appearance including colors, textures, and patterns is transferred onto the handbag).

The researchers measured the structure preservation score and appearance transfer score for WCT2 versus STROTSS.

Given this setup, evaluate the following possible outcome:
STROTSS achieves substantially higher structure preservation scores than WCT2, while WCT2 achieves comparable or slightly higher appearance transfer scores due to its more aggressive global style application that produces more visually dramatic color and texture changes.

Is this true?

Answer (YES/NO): NO